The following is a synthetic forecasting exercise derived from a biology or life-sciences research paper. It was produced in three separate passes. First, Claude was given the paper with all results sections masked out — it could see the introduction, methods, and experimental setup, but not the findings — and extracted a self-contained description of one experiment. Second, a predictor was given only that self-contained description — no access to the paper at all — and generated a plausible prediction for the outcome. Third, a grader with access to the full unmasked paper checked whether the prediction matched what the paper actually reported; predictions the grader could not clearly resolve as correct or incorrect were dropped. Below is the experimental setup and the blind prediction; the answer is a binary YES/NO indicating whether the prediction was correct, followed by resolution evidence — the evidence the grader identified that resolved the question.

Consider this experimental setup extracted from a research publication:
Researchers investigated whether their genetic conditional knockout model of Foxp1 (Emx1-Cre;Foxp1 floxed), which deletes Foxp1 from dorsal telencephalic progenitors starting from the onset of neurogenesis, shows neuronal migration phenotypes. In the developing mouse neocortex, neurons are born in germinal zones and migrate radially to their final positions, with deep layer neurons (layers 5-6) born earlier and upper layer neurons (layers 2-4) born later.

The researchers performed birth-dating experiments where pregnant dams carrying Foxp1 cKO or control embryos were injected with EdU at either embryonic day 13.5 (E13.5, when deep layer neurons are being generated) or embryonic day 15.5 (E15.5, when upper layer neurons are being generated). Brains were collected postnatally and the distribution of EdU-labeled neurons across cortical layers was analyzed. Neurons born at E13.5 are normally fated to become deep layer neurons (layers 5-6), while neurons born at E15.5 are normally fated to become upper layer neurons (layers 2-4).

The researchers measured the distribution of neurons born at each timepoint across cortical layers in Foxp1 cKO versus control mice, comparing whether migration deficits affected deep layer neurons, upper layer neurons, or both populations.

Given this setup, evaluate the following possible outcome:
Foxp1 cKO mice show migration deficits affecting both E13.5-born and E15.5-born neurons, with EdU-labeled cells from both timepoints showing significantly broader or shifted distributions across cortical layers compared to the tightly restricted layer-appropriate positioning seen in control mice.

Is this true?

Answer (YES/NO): NO